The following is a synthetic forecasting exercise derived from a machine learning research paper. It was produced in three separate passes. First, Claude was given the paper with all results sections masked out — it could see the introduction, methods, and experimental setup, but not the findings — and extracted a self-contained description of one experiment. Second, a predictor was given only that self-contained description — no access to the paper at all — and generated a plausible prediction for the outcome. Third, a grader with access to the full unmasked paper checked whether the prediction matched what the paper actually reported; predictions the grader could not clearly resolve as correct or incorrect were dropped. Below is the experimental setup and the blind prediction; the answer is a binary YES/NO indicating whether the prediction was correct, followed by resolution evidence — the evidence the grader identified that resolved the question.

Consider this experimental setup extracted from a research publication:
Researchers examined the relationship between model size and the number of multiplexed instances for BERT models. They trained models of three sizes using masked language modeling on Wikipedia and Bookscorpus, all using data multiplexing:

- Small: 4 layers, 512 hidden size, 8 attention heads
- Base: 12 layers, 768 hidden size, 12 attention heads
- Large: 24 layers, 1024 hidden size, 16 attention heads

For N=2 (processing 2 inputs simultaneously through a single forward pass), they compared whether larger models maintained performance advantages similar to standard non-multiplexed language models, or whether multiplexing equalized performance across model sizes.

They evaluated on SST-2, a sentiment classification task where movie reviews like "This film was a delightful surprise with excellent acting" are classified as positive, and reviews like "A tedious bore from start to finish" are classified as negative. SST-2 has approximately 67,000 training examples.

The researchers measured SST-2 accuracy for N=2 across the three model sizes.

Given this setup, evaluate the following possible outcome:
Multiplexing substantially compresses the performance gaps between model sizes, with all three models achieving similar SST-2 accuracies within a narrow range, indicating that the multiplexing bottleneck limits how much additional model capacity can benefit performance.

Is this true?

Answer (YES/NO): NO